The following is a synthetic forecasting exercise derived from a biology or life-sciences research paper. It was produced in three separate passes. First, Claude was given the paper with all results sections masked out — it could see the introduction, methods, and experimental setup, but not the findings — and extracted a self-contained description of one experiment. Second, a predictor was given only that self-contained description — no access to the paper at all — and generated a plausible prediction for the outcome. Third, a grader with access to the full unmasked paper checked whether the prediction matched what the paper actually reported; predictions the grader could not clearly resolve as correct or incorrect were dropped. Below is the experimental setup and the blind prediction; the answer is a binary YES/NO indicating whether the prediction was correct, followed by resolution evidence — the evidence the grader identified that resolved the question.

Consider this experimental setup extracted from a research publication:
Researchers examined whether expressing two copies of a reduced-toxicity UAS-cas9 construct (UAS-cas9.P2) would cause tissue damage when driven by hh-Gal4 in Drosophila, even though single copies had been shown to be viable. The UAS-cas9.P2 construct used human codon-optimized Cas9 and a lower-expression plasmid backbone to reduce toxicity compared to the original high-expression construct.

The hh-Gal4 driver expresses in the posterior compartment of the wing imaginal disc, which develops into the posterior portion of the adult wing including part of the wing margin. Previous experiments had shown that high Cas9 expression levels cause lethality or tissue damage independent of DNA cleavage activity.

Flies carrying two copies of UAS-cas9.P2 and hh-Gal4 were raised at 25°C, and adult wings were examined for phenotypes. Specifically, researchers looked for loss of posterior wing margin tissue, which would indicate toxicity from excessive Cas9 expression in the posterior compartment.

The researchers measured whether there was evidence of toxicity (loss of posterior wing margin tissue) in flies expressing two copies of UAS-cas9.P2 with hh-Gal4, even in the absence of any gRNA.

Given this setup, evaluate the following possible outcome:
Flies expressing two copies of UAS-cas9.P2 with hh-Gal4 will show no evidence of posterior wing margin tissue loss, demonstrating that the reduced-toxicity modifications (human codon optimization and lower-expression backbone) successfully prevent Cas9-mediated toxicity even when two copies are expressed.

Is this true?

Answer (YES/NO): NO